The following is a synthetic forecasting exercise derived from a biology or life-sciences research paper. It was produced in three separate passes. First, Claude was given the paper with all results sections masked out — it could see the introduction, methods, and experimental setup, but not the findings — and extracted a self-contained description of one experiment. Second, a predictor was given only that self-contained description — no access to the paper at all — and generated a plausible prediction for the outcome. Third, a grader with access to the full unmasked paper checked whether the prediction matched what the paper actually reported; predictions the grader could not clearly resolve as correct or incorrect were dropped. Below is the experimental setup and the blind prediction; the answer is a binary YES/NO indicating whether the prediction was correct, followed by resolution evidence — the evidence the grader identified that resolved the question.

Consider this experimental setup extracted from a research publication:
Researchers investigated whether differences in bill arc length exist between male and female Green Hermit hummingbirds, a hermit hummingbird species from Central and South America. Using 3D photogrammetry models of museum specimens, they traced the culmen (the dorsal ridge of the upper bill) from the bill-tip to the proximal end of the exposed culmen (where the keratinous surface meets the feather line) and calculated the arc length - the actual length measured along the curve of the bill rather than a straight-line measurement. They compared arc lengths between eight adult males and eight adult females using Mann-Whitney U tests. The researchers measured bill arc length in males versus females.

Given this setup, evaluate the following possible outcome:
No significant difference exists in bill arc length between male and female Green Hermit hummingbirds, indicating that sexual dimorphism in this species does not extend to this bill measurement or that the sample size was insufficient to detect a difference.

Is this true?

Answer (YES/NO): NO